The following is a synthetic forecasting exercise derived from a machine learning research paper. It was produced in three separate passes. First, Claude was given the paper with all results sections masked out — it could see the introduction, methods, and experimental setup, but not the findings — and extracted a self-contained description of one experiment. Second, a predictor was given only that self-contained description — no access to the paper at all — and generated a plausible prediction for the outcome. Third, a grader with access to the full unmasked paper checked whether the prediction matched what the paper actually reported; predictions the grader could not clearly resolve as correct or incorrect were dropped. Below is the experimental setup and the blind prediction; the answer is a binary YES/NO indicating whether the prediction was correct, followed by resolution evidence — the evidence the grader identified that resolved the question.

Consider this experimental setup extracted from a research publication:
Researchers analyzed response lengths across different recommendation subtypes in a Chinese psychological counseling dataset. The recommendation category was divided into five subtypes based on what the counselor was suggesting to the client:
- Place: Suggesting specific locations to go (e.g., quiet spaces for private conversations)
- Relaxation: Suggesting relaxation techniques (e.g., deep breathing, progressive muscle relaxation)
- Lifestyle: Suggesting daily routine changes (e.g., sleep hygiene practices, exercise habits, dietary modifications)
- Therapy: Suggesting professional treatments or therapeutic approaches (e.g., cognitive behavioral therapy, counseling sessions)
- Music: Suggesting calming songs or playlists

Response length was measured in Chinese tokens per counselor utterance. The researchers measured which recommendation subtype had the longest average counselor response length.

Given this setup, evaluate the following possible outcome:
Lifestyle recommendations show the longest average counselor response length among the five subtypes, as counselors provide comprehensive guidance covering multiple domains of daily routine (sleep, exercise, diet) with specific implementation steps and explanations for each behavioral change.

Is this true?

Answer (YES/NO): YES